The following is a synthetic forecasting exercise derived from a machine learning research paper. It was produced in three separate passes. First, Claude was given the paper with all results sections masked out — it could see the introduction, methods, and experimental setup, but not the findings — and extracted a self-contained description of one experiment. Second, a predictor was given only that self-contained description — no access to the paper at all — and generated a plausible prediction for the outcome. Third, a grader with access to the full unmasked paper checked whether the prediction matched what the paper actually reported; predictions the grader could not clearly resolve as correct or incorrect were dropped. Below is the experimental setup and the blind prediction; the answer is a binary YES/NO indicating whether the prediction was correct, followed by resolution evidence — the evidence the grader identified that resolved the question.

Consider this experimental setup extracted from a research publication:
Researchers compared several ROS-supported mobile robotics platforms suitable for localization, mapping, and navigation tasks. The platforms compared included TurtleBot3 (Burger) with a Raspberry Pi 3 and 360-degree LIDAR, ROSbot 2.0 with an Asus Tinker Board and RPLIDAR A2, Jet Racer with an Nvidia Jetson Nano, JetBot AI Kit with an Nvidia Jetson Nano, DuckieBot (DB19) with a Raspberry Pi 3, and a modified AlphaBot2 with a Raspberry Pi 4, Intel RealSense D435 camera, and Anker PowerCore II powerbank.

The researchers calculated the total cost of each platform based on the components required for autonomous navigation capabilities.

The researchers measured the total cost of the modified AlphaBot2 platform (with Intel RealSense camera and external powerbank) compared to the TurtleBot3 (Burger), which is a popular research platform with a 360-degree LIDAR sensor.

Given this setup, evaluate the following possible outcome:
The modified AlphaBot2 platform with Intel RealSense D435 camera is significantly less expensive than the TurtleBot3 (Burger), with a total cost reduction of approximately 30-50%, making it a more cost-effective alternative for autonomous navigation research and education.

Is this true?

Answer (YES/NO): YES